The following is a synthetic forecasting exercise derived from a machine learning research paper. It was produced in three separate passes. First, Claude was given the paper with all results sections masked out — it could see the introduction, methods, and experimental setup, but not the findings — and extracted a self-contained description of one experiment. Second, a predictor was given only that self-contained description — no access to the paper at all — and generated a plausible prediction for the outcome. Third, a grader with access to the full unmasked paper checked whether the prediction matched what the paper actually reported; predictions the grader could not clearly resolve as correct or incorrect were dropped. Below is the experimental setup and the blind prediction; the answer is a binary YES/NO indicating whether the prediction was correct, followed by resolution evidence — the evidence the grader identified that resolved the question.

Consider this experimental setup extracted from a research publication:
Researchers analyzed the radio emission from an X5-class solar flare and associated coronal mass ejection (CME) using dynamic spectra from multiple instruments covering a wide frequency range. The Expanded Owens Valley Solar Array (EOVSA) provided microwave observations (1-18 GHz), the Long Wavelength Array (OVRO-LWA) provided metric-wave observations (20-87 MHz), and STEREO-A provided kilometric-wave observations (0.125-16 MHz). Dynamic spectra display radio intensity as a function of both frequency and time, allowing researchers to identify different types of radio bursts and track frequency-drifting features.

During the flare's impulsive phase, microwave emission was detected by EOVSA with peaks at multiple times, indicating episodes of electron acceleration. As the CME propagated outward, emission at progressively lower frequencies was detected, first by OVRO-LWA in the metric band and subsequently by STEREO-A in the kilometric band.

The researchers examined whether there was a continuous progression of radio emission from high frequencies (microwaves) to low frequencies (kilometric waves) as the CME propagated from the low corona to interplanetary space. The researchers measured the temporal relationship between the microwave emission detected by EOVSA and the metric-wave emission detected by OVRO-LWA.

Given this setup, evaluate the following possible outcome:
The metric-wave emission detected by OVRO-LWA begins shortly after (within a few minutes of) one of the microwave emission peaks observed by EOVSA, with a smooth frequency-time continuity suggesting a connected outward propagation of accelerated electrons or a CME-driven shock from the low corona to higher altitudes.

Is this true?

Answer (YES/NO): NO